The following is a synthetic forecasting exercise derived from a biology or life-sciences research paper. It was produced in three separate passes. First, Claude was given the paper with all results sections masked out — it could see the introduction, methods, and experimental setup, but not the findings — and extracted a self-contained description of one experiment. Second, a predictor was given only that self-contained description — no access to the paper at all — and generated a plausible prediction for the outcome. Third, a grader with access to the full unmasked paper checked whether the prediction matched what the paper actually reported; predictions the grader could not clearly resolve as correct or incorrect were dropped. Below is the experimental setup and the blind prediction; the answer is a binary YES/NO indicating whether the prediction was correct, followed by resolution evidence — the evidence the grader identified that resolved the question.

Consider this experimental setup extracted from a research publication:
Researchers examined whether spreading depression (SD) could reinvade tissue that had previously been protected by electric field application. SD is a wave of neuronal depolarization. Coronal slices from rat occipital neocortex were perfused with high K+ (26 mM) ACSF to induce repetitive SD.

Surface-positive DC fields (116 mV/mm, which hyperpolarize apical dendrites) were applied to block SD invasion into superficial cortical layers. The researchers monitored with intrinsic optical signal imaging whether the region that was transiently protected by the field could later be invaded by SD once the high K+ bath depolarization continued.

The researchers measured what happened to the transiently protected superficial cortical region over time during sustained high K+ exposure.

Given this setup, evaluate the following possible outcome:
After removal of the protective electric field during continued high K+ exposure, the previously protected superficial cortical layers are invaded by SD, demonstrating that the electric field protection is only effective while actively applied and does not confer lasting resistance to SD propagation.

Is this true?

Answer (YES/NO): NO